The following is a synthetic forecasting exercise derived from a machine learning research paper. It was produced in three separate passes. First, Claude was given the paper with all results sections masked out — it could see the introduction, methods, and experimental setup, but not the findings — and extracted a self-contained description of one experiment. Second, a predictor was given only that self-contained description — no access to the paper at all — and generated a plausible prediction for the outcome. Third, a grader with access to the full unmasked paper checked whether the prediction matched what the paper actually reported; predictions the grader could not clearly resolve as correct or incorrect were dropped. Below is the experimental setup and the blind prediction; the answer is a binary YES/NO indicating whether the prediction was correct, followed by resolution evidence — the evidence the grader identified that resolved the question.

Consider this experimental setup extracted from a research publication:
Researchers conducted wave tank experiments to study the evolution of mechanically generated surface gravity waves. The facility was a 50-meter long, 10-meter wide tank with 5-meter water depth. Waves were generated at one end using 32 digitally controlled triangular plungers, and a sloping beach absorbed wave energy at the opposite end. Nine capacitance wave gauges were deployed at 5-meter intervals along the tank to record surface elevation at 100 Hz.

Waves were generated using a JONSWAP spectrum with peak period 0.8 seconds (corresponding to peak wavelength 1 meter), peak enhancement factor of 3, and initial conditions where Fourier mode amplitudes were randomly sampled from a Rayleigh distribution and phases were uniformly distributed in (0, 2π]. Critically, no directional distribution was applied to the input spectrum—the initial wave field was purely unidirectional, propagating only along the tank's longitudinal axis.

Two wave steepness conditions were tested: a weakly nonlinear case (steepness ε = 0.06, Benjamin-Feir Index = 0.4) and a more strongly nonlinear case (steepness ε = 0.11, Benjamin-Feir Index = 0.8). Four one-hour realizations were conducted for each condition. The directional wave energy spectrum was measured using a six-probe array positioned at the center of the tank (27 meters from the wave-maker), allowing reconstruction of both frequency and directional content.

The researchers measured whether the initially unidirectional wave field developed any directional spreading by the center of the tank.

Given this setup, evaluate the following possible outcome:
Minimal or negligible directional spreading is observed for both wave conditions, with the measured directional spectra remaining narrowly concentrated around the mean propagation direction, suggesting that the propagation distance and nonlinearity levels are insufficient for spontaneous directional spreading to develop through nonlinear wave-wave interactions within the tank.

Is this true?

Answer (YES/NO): NO